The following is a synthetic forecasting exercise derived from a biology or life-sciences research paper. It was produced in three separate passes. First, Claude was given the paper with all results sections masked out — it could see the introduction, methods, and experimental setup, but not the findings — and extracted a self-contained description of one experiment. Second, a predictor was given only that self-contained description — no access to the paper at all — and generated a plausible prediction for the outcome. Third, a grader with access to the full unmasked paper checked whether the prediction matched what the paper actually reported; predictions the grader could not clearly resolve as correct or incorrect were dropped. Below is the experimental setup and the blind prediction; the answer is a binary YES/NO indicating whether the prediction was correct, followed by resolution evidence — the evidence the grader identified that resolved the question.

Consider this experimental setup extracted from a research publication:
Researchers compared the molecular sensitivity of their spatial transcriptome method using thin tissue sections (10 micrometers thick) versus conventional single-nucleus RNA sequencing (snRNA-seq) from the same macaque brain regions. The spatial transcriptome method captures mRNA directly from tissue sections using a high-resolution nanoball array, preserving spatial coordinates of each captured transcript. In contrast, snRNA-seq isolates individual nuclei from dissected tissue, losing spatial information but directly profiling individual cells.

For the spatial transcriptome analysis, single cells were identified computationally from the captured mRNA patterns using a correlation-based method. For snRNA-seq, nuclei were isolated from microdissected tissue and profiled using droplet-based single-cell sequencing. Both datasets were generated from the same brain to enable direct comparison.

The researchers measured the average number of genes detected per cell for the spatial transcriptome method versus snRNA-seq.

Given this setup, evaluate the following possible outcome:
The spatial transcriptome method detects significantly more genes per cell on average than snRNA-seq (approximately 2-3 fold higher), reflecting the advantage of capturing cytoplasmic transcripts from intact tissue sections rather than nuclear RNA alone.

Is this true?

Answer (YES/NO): NO